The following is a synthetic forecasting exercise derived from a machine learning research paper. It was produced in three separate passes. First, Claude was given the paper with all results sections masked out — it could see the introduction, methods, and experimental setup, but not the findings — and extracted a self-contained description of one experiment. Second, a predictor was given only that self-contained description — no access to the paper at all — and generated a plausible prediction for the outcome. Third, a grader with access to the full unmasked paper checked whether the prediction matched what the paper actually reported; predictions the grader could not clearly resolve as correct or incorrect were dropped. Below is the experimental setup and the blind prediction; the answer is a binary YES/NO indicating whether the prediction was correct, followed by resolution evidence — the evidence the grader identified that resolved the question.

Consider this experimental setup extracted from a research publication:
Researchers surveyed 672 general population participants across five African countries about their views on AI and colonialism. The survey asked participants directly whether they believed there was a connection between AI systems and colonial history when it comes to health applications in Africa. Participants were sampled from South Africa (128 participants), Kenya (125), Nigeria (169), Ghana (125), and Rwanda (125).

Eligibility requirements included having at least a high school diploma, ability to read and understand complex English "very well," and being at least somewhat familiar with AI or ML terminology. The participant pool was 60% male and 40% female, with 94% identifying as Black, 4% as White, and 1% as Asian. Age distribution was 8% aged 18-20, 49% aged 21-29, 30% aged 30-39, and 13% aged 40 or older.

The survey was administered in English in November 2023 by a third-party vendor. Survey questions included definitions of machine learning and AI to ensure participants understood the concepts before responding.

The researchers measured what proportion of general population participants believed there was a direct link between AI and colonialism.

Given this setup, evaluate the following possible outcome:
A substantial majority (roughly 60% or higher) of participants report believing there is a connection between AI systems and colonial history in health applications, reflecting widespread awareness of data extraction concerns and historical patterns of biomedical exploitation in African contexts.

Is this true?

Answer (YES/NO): NO